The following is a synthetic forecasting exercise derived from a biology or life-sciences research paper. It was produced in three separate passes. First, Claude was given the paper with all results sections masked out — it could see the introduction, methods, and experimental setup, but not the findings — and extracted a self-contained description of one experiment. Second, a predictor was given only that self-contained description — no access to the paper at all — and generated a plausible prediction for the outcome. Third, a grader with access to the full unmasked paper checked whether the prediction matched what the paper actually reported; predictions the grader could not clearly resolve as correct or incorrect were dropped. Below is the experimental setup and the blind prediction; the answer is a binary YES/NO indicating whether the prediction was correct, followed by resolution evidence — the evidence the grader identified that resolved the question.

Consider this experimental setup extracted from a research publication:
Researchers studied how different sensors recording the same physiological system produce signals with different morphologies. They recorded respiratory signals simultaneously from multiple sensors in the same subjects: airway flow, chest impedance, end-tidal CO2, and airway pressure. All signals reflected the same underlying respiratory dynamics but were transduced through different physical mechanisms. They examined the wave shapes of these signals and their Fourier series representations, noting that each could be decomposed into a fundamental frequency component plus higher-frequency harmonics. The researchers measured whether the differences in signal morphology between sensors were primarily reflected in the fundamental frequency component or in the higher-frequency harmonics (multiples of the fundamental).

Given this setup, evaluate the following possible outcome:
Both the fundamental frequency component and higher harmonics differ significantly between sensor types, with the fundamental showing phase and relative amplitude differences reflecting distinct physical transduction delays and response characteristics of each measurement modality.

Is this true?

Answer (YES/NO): NO